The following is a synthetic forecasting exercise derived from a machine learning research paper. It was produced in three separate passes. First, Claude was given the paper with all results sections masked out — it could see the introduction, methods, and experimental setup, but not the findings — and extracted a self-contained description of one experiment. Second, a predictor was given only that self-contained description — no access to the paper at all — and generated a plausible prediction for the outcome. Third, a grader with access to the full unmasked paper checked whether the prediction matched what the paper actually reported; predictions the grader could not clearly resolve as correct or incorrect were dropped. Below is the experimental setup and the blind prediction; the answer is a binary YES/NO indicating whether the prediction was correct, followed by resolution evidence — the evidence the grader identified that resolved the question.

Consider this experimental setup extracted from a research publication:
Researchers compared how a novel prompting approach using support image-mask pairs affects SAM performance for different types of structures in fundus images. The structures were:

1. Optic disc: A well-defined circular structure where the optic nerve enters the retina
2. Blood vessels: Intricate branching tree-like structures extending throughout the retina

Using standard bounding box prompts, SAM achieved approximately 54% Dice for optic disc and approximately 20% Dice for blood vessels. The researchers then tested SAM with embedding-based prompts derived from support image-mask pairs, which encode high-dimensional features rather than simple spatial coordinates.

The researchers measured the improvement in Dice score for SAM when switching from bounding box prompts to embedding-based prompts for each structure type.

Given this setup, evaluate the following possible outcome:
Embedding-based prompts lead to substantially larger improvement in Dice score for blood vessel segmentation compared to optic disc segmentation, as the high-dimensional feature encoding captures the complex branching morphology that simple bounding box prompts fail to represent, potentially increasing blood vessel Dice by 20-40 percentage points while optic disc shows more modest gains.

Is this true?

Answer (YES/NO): NO